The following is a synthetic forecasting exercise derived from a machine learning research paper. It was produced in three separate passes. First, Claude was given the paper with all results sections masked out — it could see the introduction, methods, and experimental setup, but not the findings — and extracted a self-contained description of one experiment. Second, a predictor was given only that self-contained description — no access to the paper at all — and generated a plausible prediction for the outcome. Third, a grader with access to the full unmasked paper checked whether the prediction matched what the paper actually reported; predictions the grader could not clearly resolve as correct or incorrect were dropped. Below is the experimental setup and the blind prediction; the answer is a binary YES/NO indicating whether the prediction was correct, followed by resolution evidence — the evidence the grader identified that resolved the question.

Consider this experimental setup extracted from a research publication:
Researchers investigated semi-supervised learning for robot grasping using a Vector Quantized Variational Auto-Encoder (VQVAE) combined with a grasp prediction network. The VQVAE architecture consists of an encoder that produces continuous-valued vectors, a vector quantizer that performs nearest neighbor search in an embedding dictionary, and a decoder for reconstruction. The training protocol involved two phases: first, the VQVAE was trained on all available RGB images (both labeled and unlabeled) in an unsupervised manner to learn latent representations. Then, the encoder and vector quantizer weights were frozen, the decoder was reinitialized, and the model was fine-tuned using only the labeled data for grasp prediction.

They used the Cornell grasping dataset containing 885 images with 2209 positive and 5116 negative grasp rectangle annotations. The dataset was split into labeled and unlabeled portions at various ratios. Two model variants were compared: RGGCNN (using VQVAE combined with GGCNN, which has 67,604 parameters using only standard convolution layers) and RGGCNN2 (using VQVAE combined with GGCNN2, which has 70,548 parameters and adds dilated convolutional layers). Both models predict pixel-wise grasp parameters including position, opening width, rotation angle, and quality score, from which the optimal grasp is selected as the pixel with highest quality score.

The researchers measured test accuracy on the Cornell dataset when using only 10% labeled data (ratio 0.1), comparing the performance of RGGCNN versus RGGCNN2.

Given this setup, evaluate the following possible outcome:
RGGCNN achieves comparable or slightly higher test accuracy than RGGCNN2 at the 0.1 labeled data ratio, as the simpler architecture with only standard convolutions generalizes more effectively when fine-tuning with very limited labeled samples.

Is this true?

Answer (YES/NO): YES